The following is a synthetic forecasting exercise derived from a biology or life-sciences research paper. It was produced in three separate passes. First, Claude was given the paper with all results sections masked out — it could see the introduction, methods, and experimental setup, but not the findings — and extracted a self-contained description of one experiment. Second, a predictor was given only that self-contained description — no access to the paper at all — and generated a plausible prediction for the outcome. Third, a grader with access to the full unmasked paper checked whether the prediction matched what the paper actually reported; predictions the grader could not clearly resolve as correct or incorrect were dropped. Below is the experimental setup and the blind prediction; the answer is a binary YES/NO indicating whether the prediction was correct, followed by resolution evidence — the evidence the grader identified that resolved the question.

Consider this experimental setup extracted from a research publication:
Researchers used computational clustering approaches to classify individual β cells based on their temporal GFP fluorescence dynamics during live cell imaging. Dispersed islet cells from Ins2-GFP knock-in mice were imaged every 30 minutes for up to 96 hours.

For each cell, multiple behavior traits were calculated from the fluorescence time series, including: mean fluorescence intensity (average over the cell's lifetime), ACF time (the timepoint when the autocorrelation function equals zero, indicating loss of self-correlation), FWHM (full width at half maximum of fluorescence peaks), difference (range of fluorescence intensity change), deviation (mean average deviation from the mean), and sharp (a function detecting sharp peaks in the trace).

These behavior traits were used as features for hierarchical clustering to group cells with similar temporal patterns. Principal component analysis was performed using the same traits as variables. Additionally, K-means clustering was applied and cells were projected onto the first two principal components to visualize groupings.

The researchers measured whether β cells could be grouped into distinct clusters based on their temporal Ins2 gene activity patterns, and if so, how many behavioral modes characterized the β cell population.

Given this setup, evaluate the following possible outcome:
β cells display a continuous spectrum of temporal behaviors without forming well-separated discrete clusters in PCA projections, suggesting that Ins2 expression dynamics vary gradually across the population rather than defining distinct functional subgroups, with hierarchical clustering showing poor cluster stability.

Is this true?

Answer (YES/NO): NO